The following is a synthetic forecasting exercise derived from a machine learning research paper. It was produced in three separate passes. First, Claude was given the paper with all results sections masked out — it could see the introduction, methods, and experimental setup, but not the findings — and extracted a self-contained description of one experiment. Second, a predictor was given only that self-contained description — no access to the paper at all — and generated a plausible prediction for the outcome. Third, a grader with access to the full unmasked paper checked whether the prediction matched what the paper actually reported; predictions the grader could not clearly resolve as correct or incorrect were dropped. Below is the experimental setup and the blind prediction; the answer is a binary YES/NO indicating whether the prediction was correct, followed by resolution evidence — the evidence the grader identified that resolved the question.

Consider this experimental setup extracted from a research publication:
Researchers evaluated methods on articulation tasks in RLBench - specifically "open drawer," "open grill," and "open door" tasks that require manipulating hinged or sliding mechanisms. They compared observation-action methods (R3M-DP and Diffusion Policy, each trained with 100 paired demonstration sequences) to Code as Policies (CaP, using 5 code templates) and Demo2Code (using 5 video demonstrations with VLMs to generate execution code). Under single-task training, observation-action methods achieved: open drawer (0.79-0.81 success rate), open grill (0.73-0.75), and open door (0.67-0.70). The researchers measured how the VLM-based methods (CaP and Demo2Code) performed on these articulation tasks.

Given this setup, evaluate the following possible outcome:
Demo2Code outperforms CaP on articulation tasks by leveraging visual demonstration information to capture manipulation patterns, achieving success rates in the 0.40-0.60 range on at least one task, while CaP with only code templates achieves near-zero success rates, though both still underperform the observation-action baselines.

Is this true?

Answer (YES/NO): NO